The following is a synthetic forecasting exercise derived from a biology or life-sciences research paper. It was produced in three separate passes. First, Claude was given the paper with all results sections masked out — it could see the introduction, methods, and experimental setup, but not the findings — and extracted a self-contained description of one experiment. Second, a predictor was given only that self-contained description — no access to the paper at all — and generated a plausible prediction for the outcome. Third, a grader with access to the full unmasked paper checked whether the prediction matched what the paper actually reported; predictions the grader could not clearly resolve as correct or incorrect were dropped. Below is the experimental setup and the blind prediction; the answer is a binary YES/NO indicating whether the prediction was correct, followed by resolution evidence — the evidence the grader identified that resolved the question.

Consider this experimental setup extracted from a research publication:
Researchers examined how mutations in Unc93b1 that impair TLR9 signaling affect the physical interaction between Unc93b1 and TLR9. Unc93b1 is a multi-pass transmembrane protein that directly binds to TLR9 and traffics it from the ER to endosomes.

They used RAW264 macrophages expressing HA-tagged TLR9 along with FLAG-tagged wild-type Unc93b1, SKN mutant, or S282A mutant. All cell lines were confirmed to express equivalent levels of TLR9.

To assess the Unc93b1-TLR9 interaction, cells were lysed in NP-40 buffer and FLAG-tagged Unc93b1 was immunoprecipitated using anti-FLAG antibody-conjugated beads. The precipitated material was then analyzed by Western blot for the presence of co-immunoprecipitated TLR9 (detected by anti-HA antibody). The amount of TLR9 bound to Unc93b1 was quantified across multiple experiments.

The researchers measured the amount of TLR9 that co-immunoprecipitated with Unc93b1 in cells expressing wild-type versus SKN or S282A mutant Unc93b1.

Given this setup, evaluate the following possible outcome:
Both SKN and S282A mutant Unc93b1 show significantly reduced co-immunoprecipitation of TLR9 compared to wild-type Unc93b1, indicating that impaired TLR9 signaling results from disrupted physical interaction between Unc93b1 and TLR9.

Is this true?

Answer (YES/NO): NO